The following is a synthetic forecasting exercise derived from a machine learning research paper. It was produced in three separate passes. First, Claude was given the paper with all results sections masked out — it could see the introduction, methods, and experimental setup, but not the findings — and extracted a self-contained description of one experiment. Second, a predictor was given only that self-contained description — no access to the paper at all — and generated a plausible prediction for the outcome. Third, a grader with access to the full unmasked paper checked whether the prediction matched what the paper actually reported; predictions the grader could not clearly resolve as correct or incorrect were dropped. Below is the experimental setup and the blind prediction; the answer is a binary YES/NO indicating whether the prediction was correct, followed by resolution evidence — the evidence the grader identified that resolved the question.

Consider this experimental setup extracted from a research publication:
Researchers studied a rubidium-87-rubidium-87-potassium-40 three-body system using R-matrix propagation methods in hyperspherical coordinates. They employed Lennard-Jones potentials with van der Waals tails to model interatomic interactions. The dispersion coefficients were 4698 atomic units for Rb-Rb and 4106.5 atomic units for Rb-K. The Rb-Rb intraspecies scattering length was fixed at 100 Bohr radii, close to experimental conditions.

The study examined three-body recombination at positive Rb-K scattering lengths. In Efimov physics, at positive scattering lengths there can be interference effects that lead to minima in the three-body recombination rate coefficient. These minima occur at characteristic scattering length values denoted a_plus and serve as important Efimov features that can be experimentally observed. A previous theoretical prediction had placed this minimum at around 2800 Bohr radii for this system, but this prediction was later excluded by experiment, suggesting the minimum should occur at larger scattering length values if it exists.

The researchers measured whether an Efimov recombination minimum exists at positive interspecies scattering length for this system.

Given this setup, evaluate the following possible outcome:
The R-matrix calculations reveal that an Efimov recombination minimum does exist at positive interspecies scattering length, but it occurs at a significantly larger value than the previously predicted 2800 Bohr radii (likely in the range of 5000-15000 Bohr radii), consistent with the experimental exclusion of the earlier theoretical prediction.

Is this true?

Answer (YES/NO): NO